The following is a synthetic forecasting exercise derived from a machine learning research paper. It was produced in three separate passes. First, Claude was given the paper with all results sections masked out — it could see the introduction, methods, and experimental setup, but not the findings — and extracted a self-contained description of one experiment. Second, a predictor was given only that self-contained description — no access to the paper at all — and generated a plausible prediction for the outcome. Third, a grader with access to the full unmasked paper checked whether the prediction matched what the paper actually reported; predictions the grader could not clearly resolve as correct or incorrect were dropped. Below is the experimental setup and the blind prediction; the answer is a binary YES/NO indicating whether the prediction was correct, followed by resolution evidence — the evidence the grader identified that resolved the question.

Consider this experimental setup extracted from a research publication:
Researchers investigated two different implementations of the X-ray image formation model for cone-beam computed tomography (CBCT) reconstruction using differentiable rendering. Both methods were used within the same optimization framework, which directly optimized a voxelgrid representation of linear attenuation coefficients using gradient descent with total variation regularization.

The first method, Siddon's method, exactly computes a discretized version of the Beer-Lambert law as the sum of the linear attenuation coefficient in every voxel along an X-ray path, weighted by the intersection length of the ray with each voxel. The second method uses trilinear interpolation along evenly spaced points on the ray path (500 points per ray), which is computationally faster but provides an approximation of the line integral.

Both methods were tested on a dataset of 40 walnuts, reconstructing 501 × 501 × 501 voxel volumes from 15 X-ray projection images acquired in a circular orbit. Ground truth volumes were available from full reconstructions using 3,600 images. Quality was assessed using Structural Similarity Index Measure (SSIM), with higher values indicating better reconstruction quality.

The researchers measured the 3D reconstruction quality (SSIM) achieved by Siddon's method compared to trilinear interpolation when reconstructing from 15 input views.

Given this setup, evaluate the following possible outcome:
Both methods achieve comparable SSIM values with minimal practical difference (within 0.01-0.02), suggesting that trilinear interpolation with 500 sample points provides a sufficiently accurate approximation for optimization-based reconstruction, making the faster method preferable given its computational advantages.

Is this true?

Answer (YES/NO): YES